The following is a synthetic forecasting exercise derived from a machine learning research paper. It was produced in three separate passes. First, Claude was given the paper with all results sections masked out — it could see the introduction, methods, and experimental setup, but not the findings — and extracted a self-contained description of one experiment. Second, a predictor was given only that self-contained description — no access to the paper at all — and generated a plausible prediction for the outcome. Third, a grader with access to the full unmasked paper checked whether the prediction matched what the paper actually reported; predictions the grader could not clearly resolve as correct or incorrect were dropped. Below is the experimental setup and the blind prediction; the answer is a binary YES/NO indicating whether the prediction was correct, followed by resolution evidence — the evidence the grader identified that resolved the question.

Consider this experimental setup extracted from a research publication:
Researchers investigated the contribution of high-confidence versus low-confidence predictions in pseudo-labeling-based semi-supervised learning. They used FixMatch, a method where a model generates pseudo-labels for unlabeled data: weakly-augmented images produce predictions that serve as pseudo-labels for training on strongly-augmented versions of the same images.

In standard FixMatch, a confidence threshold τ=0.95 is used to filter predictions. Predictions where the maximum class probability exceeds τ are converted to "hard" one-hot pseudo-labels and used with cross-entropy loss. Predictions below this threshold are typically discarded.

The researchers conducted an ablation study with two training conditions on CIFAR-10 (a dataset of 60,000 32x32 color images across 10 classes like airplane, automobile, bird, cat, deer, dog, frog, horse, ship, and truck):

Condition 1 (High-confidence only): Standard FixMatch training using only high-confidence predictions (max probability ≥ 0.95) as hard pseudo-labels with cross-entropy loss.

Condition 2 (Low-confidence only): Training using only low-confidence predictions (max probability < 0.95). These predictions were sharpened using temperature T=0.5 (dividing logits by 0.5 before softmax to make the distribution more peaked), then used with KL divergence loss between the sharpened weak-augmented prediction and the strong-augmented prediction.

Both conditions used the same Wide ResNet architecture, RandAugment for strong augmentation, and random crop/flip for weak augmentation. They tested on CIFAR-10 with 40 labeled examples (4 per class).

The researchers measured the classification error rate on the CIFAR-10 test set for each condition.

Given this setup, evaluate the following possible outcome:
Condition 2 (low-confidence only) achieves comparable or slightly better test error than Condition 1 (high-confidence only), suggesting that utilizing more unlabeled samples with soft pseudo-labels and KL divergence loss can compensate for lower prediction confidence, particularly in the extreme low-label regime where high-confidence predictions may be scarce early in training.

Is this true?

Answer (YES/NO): NO